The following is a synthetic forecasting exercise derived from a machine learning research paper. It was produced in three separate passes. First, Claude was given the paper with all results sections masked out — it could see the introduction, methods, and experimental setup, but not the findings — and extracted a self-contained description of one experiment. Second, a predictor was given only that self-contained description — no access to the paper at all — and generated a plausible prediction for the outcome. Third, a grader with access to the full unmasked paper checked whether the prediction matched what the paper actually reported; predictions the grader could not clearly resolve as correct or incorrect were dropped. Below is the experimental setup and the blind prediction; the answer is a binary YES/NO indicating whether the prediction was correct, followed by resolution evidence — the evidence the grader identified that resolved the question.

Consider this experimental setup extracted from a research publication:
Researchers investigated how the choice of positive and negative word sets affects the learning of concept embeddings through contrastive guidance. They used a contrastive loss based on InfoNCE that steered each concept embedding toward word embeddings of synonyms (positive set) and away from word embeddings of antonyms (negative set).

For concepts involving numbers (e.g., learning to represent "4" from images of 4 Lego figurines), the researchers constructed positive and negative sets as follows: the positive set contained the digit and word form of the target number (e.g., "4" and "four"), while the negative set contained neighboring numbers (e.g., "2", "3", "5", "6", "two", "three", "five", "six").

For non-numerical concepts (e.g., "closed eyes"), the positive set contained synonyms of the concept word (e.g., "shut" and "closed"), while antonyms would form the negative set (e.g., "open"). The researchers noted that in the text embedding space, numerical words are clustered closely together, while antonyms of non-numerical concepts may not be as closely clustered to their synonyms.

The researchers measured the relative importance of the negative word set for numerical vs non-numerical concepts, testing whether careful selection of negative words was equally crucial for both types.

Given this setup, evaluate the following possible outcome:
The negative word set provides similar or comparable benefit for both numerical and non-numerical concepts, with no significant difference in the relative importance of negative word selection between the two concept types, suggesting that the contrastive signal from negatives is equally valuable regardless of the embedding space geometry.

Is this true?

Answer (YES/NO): NO